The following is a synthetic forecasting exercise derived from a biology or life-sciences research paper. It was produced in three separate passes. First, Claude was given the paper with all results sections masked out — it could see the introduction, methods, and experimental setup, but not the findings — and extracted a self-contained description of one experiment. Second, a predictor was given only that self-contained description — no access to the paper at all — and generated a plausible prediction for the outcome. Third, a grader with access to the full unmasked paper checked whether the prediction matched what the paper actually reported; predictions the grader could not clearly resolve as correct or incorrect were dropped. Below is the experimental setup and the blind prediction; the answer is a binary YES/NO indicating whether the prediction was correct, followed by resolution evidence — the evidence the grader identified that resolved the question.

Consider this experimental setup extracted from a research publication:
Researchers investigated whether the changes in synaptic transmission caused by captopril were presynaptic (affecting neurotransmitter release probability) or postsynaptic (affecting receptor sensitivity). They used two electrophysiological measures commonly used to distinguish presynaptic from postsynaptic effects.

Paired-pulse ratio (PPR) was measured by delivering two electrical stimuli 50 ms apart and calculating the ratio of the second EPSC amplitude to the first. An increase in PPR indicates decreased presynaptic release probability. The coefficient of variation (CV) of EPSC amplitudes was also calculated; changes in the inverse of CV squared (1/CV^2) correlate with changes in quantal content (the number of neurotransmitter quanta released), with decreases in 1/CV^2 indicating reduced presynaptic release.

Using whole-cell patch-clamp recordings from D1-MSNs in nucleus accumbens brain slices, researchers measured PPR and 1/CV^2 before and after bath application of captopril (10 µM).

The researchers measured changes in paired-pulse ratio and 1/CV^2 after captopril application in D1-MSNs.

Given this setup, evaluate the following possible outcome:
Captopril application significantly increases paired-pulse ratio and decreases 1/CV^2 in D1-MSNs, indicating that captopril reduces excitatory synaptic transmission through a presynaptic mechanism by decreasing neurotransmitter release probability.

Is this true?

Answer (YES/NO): YES